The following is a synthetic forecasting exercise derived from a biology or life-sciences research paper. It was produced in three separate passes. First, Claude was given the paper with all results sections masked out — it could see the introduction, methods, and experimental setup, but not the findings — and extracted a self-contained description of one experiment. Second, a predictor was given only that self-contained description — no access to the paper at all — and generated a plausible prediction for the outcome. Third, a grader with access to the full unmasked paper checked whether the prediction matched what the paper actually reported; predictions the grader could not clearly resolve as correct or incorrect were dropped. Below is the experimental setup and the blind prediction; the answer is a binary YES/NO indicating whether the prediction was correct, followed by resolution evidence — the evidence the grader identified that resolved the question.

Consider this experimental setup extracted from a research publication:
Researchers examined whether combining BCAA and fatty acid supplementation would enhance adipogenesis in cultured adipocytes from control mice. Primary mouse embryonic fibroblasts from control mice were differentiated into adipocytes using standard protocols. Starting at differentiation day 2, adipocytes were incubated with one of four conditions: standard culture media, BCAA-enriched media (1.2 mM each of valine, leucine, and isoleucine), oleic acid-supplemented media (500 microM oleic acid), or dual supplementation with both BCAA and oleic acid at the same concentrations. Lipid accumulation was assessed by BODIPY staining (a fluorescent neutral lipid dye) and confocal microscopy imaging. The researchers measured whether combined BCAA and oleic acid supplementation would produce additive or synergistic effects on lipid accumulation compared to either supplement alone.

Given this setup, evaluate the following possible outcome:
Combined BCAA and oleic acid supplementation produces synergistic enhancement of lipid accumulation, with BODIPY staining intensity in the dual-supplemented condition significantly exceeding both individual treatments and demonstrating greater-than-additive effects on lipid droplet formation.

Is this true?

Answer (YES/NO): YES